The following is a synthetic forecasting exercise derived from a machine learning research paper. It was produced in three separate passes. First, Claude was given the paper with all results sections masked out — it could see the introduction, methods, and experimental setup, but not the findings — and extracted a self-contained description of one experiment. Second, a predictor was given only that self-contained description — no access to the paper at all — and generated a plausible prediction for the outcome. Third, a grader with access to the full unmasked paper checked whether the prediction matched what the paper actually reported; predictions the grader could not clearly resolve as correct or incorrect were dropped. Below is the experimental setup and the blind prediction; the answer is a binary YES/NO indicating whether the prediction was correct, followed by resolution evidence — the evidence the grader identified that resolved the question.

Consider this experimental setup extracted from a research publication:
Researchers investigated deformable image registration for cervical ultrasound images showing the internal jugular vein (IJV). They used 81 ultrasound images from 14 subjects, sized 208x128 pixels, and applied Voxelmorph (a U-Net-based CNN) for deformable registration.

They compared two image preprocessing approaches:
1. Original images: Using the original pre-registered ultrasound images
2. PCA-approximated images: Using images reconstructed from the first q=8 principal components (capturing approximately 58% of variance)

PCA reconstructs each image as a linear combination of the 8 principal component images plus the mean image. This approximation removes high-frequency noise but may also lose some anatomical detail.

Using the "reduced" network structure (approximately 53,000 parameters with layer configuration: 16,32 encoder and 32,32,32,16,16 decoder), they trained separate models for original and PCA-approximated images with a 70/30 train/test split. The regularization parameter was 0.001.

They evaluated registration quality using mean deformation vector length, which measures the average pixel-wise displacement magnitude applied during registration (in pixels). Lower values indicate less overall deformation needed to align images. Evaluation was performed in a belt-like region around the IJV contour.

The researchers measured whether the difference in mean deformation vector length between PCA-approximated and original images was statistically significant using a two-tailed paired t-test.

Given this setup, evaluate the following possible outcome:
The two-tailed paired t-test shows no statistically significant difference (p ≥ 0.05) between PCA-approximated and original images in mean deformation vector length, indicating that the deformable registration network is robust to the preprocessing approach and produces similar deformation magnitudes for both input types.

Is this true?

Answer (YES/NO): NO